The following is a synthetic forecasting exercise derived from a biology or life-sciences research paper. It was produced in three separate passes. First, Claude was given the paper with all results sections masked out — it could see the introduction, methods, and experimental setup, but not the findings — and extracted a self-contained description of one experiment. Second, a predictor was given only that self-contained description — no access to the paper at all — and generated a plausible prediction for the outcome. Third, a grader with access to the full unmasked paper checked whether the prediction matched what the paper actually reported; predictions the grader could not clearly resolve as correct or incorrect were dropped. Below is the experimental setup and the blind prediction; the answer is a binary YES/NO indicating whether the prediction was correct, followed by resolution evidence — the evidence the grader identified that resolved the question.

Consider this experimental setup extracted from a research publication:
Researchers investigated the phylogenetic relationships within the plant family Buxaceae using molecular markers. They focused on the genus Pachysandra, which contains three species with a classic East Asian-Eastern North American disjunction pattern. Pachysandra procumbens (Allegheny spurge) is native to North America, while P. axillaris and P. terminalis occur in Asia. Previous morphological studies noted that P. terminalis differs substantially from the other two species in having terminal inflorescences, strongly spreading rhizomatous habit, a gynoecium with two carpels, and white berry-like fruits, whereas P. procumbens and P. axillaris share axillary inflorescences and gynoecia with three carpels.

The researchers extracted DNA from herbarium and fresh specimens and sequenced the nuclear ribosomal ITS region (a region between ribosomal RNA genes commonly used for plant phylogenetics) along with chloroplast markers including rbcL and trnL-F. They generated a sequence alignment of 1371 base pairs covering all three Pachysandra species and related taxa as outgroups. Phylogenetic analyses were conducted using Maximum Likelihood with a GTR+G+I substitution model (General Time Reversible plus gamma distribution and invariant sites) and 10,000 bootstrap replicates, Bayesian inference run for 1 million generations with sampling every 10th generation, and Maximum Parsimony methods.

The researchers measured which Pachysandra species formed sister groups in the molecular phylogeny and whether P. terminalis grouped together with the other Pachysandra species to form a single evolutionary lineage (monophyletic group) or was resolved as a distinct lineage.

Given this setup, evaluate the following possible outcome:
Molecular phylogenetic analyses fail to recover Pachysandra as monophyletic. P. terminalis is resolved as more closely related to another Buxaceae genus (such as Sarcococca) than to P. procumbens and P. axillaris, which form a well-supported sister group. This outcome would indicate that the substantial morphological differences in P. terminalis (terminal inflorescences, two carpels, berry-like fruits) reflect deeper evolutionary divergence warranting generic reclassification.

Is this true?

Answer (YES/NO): NO